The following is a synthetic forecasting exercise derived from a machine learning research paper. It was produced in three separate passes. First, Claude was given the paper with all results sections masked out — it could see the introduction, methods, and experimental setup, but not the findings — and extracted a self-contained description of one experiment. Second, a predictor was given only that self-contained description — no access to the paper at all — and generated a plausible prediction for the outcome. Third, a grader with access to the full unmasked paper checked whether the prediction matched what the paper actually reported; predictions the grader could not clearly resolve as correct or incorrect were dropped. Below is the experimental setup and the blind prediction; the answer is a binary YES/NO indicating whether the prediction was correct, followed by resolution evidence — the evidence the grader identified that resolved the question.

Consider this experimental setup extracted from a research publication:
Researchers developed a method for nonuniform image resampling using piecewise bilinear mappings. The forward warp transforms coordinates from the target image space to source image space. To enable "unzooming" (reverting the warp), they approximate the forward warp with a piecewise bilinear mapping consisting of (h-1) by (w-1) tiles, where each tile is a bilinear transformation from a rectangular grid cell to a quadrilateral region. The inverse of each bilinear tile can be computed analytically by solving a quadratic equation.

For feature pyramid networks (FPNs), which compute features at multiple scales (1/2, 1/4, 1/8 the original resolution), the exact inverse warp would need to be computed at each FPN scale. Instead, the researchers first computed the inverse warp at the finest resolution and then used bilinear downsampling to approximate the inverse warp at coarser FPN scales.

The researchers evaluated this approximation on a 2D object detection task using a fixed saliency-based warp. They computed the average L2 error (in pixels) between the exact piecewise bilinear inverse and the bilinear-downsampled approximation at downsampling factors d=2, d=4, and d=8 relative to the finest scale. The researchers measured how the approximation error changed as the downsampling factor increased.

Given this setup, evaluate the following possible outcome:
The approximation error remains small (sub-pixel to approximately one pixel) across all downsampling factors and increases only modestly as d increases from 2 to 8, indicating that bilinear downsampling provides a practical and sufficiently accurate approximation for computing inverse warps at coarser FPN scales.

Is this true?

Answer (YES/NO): NO